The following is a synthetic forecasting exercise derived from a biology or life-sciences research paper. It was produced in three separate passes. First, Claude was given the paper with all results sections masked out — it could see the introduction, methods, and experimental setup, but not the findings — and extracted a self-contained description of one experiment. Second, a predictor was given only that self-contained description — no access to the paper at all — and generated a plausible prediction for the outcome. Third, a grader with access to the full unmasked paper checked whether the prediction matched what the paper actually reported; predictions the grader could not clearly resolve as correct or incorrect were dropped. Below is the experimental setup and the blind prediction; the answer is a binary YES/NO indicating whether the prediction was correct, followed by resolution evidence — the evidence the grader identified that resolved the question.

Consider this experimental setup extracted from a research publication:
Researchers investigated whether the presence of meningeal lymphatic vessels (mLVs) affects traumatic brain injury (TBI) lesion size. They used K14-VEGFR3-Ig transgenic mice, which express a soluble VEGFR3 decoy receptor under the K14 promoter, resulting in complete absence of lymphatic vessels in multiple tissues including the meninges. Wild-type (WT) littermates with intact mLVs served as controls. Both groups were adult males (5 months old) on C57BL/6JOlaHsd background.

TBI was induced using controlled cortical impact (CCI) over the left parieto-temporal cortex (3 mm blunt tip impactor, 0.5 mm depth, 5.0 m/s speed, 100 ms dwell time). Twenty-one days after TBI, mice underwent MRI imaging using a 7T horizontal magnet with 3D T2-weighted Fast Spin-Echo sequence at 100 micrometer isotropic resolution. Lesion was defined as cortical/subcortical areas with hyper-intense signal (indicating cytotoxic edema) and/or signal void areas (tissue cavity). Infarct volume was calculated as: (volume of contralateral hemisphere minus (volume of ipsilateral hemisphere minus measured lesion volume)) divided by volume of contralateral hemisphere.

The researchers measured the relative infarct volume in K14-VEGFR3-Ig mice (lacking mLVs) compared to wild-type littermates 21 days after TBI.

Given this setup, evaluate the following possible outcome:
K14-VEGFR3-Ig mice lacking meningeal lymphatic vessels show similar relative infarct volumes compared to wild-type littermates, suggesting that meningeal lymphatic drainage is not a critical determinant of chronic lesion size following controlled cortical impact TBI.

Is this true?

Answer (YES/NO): YES